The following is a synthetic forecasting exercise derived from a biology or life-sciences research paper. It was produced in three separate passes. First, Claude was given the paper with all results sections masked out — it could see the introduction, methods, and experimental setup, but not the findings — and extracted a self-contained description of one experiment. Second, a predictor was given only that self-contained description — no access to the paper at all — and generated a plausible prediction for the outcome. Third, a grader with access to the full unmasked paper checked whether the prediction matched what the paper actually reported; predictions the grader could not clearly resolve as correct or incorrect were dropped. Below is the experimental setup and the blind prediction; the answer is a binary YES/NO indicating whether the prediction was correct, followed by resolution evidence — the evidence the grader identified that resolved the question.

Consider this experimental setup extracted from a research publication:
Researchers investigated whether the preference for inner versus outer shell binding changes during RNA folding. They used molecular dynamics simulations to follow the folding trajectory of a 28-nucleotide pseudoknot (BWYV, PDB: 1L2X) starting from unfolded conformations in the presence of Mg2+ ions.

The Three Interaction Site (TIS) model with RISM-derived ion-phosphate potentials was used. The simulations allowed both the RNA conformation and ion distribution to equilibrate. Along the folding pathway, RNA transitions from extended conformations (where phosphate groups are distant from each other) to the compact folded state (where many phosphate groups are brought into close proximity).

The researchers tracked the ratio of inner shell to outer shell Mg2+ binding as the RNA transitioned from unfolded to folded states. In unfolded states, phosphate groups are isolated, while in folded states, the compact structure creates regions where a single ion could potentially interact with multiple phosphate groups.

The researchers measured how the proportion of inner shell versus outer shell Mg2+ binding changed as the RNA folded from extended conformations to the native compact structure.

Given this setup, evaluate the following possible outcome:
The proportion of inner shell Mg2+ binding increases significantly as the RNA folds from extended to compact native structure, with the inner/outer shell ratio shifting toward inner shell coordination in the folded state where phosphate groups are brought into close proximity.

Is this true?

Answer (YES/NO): NO